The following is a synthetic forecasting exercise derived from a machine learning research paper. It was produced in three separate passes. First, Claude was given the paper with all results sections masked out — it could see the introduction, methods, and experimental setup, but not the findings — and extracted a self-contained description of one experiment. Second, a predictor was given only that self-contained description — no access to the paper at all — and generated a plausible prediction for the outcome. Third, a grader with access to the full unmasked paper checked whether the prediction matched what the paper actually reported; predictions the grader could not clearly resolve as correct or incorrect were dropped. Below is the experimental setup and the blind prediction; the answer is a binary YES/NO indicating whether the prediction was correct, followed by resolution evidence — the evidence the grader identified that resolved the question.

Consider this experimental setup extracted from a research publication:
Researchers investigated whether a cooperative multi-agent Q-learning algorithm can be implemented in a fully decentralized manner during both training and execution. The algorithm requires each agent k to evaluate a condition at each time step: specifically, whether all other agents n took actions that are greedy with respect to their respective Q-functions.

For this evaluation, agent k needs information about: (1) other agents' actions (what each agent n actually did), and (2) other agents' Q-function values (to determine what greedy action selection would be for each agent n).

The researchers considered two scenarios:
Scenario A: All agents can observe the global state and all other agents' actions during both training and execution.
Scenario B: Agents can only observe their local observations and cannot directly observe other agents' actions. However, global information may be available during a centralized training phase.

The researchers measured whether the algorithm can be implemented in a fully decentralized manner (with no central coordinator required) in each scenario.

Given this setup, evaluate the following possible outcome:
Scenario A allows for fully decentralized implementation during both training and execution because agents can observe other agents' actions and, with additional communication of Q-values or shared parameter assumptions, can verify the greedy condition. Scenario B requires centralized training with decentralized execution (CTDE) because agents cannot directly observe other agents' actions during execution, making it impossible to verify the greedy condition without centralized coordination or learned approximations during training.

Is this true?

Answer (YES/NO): YES